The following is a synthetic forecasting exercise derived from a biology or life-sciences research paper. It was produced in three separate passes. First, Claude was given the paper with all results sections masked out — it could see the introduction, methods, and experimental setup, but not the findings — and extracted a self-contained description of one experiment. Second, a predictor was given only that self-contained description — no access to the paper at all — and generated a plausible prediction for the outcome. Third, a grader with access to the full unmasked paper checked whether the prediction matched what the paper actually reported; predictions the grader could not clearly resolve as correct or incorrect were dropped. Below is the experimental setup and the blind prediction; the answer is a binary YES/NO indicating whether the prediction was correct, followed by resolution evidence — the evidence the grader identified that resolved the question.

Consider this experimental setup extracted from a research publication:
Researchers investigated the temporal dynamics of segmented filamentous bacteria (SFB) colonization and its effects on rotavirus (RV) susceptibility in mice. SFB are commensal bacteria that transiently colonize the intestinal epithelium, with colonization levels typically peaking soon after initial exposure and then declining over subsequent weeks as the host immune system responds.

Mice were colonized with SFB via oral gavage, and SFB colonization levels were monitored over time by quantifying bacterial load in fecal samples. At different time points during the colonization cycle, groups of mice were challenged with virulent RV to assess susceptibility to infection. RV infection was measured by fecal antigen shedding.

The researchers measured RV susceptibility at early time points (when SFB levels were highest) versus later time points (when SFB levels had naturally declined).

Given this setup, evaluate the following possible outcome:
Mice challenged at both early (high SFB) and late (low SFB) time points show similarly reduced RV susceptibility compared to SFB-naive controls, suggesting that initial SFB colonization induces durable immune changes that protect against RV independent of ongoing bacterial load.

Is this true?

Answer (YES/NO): NO